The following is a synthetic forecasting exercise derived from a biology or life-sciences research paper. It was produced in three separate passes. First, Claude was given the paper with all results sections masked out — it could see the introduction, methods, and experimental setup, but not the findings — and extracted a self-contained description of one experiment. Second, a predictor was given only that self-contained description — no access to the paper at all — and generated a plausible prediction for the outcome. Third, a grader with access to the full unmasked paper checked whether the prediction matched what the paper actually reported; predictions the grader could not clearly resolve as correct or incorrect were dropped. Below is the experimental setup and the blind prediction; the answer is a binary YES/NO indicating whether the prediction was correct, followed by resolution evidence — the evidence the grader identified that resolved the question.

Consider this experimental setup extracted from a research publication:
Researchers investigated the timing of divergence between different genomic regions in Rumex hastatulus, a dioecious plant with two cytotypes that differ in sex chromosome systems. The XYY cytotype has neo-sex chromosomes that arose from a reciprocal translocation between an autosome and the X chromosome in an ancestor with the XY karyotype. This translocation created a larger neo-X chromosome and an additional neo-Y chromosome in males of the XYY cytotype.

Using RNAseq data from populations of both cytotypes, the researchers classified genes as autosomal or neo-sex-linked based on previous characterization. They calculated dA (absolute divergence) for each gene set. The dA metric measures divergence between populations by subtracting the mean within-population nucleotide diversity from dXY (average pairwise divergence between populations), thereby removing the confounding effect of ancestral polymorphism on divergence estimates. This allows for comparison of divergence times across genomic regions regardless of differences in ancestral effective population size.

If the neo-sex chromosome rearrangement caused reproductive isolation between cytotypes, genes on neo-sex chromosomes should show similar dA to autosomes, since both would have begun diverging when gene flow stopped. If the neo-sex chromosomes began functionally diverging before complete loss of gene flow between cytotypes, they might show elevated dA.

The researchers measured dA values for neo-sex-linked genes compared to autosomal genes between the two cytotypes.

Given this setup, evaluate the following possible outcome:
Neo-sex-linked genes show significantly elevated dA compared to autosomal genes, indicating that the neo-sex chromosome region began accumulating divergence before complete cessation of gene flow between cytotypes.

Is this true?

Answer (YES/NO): NO